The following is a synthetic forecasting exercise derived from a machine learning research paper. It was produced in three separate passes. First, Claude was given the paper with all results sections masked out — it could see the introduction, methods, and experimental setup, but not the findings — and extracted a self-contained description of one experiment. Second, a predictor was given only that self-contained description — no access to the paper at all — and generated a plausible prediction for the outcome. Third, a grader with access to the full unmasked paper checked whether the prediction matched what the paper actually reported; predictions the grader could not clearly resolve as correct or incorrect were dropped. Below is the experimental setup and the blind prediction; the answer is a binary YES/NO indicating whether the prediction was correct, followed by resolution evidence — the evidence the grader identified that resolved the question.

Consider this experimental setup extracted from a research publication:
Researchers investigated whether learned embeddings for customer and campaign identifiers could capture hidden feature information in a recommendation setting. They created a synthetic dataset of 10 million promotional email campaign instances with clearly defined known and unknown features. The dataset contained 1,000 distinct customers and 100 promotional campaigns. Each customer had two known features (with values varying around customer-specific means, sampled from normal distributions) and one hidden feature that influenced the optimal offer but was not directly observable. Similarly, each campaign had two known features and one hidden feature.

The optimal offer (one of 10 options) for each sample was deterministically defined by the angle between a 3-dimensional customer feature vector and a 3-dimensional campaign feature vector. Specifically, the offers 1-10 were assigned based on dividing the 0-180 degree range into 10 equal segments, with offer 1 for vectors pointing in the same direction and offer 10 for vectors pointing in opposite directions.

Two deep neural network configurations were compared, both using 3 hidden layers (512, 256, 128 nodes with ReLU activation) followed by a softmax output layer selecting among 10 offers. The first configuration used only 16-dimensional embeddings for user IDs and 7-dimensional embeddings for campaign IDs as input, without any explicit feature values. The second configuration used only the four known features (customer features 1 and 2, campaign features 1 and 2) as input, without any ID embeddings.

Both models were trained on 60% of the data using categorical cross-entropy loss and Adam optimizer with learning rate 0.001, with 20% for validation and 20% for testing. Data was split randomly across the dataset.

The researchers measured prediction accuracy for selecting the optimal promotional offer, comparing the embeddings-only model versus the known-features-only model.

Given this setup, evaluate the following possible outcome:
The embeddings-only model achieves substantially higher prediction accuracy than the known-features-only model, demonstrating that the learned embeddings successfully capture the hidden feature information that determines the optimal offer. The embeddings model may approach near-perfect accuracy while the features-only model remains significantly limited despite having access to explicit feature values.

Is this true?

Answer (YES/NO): NO